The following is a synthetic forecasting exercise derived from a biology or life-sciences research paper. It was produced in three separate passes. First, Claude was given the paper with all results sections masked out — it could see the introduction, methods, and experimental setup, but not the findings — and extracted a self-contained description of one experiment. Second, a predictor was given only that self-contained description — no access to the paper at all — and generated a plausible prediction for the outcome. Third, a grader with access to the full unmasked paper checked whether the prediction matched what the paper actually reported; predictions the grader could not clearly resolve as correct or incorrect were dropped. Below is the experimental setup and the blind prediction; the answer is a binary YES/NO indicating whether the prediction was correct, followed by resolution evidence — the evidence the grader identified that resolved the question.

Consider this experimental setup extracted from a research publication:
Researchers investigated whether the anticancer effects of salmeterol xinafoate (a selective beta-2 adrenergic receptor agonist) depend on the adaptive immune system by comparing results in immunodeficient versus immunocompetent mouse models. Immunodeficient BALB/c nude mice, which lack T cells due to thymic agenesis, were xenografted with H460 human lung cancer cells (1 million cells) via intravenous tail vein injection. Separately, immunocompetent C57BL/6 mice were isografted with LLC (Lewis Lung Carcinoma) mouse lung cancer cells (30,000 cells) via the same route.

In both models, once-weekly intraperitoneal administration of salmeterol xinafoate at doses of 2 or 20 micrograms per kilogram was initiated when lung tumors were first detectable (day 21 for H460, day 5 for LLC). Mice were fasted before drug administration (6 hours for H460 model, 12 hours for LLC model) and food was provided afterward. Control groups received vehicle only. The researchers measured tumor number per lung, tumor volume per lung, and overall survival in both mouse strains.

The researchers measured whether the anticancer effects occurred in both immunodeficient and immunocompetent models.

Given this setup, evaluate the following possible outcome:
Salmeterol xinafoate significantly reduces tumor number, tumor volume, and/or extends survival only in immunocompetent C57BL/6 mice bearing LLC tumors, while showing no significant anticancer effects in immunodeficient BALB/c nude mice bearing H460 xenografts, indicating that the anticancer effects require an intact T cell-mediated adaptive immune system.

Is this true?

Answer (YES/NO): NO